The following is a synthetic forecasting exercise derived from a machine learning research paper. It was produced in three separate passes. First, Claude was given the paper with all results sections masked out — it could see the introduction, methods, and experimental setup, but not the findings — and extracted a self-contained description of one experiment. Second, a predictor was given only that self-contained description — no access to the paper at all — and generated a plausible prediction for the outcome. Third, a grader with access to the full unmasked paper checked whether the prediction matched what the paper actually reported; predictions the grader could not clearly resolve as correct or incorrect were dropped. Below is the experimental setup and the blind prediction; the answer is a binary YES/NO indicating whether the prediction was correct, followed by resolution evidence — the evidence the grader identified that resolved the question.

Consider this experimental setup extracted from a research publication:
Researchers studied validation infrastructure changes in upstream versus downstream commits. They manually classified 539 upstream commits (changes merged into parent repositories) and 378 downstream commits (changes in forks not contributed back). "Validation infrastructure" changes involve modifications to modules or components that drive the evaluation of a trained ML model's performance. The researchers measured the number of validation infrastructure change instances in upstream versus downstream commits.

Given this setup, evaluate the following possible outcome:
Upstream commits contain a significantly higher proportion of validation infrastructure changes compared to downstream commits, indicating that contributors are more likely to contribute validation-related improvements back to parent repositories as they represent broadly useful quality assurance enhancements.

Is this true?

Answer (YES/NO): NO